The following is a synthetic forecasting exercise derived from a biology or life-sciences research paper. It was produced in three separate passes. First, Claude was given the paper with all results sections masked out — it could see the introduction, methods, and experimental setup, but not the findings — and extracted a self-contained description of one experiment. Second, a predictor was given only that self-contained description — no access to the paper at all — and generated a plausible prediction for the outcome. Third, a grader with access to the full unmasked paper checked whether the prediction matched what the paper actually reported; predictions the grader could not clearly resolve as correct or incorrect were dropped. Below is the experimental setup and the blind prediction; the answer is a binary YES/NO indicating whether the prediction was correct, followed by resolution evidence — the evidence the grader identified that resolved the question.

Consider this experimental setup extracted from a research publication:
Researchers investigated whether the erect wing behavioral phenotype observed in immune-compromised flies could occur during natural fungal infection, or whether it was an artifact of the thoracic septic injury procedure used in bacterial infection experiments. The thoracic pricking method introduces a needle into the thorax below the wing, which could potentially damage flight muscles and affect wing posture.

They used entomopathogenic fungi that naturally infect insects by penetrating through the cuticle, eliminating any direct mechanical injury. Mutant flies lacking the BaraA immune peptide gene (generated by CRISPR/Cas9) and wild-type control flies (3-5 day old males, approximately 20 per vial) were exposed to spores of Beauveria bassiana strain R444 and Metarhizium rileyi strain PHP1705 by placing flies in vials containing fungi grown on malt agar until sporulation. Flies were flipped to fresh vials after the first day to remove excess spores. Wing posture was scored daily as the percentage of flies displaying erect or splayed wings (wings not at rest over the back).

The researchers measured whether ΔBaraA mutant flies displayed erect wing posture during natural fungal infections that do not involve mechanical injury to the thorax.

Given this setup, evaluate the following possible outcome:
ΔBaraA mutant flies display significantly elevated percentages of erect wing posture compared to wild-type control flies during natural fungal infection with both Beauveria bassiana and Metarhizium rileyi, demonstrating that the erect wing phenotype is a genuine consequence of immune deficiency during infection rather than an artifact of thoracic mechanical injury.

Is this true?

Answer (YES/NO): YES